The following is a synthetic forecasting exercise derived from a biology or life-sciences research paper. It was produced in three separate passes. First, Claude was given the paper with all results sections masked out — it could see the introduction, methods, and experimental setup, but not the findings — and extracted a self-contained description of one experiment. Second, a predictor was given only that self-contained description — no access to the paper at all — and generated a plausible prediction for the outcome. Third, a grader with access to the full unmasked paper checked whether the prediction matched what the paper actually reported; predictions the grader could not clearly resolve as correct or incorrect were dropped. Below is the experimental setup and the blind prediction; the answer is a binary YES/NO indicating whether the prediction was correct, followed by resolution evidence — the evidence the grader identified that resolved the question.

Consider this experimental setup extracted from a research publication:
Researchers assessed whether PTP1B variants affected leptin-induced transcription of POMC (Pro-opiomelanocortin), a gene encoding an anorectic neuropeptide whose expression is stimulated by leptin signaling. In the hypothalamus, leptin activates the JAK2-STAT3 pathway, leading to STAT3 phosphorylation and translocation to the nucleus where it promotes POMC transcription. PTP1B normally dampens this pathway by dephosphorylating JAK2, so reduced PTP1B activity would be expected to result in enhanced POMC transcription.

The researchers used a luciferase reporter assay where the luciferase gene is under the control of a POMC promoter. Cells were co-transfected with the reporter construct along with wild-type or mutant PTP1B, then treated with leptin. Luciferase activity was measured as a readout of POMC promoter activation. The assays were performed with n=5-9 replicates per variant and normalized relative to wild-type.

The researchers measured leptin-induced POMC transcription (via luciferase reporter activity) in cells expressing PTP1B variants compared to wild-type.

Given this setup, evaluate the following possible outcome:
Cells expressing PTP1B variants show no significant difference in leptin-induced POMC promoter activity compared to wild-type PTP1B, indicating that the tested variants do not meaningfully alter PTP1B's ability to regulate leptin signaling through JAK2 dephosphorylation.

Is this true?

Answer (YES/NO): NO